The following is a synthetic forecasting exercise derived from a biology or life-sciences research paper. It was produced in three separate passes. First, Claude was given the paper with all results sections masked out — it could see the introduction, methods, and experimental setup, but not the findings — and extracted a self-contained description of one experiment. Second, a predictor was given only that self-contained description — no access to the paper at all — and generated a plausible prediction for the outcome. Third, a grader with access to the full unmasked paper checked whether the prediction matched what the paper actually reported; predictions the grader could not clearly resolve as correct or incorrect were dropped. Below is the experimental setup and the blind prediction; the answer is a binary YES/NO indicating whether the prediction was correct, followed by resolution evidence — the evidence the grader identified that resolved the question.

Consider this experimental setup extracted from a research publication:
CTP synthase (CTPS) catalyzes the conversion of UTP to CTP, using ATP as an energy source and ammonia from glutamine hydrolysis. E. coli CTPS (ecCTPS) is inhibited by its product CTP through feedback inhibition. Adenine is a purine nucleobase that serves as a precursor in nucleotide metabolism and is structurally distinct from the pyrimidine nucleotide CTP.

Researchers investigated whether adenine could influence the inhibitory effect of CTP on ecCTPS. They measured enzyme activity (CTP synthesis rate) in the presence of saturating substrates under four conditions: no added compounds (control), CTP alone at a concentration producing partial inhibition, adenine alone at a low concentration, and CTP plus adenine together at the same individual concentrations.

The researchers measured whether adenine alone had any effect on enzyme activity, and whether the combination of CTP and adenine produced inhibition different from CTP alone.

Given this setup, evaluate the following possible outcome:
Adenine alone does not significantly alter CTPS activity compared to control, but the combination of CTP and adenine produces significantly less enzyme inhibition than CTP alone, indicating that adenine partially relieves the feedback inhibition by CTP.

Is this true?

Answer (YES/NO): NO